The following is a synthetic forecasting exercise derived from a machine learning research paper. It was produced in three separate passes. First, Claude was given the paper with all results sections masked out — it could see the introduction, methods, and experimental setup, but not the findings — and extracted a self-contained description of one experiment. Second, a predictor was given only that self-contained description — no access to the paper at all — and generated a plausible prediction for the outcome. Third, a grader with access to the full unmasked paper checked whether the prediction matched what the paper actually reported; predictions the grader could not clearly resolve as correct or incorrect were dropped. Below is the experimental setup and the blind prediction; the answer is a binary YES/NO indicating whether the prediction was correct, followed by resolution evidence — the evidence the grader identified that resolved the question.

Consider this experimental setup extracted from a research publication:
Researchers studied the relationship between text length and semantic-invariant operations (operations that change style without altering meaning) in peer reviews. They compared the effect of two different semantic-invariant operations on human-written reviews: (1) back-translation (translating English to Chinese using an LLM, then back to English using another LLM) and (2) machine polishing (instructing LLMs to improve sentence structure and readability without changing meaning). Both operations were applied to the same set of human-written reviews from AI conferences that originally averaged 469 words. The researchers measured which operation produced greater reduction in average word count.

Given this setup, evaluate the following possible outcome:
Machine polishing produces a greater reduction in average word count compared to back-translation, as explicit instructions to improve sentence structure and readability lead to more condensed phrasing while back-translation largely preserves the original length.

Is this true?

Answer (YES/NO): YES